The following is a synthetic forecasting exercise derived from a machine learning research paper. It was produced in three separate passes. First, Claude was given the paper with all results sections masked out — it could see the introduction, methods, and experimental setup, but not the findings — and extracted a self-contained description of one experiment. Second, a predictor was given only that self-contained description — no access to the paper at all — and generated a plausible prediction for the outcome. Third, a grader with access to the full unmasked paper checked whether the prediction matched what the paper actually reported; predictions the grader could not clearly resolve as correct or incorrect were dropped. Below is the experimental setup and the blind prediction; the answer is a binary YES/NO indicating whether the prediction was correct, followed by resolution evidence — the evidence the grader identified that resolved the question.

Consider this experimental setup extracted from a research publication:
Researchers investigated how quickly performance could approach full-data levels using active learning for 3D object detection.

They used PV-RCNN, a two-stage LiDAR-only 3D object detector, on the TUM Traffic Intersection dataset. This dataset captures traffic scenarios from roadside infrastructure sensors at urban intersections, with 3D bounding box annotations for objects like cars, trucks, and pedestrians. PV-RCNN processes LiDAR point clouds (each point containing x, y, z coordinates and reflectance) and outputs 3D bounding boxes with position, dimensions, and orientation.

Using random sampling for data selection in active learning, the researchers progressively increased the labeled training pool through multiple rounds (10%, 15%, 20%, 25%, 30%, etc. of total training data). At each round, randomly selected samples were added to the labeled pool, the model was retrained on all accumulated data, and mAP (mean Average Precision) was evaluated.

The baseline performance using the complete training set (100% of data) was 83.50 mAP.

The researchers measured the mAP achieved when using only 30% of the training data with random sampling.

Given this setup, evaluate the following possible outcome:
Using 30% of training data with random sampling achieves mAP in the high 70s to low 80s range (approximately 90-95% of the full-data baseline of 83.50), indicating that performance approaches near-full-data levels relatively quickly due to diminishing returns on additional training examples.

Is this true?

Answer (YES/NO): YES